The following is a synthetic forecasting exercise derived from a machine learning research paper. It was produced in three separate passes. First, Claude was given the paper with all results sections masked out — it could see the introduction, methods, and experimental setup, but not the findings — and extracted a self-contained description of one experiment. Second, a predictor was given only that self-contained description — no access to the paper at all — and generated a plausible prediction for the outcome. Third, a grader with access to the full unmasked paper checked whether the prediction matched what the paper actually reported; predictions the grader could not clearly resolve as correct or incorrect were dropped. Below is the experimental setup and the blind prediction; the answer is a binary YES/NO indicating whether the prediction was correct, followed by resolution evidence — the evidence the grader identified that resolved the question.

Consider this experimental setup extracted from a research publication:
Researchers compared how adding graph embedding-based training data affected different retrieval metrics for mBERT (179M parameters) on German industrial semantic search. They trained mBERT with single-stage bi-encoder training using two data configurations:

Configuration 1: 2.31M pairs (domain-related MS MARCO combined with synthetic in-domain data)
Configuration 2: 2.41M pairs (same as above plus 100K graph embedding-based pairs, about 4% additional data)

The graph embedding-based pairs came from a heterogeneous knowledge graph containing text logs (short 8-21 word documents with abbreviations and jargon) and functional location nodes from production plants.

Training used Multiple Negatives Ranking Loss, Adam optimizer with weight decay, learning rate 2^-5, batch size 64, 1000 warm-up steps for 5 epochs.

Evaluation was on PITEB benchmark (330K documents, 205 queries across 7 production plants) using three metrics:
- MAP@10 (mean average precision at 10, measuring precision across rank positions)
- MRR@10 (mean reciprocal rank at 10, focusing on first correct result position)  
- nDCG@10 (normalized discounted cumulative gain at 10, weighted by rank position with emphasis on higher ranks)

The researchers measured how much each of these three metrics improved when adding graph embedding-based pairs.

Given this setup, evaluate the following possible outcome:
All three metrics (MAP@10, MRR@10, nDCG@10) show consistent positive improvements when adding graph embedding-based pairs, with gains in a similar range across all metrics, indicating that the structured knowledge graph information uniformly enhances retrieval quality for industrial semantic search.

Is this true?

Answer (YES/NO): NO